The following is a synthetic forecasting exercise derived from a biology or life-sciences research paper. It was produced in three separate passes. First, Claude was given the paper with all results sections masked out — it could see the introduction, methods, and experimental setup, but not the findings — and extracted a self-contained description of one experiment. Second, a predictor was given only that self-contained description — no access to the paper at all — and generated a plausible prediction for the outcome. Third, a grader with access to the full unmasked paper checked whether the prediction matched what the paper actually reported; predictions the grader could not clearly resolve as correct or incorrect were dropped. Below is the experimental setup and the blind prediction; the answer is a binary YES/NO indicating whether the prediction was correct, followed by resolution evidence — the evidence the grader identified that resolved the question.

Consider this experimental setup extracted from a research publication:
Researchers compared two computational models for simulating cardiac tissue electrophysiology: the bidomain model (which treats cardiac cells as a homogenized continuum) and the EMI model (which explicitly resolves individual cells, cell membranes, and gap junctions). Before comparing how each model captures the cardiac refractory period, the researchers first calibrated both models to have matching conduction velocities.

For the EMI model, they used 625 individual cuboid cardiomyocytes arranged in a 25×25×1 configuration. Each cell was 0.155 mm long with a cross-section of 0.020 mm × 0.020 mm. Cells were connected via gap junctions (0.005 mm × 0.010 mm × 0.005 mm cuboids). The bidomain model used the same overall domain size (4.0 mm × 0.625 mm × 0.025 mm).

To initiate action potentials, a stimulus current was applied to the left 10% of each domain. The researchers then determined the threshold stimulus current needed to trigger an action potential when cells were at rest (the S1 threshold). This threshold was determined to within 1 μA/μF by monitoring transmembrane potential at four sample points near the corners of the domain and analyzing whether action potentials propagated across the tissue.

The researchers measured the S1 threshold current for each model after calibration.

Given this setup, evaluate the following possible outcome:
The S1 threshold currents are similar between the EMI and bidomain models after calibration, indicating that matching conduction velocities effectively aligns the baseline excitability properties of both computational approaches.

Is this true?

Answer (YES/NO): NO